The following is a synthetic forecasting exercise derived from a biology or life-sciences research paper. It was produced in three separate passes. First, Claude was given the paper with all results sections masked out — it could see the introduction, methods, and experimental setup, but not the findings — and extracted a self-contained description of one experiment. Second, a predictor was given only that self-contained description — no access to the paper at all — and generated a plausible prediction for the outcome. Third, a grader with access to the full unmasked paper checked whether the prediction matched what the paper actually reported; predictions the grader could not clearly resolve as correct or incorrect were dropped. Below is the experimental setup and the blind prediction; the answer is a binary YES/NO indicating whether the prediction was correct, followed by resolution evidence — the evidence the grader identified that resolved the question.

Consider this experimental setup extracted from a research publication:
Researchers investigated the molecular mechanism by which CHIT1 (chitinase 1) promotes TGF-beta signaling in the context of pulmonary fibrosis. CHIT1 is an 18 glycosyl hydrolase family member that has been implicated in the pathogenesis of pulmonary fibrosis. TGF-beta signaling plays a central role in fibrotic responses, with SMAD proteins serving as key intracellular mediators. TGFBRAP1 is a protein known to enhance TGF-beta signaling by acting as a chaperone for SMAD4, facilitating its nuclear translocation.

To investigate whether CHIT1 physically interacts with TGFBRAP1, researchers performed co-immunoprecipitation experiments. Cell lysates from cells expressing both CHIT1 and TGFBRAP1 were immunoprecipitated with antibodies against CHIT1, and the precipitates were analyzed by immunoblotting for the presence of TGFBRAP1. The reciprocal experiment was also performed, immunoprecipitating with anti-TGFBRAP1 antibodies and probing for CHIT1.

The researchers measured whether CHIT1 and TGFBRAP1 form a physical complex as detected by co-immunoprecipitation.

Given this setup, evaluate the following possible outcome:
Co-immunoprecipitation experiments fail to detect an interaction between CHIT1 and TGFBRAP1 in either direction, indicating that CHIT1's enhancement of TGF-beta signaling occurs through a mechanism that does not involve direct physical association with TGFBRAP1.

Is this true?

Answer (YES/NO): NO